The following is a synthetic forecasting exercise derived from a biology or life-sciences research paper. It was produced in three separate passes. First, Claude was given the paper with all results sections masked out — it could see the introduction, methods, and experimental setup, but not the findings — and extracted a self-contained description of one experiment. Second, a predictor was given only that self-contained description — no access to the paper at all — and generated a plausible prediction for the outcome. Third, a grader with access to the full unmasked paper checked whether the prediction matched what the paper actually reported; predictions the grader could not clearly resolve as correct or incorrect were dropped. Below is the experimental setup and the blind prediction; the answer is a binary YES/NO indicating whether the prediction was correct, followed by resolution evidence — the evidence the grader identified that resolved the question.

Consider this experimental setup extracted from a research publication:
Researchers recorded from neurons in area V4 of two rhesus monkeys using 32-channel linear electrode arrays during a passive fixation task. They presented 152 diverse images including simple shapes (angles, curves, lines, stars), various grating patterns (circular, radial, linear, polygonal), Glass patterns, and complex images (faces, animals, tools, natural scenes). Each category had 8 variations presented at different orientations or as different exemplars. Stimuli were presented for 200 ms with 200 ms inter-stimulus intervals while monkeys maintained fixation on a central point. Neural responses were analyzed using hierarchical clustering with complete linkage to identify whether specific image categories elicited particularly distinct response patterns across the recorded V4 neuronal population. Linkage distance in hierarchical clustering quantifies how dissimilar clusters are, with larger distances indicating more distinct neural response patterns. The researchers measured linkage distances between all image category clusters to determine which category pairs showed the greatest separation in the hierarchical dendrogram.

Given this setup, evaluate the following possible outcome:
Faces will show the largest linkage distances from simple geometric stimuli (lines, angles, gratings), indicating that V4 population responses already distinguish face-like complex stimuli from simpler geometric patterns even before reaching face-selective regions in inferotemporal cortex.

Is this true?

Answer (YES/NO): NO